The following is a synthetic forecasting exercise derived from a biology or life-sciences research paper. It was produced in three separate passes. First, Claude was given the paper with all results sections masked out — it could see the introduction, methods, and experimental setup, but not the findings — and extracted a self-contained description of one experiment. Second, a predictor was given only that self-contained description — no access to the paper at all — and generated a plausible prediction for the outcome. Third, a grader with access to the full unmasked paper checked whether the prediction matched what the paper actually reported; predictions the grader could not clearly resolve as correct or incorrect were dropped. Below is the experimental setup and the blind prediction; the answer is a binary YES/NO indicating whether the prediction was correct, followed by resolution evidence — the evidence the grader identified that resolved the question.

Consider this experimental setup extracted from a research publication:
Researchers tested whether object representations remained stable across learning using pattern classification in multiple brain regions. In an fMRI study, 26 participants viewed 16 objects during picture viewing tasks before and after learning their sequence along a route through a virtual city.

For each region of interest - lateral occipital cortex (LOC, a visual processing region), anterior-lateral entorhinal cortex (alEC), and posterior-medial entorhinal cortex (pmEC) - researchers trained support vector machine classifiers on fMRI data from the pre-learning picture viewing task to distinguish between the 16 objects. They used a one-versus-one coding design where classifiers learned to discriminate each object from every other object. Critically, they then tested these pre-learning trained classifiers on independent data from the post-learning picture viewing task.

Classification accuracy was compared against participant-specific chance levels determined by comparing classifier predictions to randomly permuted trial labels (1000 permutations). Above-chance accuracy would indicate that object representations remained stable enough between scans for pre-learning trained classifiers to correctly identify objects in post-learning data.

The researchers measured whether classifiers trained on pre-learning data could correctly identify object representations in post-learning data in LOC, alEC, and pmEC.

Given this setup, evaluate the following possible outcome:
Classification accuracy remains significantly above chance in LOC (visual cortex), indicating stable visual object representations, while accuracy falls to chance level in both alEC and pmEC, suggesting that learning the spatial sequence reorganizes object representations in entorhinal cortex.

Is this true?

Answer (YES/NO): YES